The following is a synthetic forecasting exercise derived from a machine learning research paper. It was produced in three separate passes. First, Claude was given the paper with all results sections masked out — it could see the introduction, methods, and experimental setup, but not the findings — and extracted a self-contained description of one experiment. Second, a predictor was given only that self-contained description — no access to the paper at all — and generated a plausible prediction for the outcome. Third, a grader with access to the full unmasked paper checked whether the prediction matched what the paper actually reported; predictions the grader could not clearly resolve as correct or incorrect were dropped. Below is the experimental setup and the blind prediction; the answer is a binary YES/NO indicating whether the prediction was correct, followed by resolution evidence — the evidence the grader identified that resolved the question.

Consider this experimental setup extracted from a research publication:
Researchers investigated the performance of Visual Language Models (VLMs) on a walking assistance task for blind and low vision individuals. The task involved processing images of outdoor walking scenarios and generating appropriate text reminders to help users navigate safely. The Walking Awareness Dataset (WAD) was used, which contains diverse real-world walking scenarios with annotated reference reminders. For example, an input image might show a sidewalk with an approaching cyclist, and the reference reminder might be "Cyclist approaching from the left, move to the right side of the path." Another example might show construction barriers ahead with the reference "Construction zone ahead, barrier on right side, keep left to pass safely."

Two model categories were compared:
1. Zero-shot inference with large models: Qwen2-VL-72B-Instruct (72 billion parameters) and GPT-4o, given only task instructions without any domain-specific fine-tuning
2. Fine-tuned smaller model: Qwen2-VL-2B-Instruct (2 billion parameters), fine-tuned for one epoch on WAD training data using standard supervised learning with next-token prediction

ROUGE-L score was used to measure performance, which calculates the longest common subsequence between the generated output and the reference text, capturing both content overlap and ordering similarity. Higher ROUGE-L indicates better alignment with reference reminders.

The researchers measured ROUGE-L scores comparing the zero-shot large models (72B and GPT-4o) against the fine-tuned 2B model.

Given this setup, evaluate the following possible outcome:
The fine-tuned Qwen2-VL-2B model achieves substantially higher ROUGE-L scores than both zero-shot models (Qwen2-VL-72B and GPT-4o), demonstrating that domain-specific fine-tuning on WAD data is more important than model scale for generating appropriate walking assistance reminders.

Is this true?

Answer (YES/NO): YES